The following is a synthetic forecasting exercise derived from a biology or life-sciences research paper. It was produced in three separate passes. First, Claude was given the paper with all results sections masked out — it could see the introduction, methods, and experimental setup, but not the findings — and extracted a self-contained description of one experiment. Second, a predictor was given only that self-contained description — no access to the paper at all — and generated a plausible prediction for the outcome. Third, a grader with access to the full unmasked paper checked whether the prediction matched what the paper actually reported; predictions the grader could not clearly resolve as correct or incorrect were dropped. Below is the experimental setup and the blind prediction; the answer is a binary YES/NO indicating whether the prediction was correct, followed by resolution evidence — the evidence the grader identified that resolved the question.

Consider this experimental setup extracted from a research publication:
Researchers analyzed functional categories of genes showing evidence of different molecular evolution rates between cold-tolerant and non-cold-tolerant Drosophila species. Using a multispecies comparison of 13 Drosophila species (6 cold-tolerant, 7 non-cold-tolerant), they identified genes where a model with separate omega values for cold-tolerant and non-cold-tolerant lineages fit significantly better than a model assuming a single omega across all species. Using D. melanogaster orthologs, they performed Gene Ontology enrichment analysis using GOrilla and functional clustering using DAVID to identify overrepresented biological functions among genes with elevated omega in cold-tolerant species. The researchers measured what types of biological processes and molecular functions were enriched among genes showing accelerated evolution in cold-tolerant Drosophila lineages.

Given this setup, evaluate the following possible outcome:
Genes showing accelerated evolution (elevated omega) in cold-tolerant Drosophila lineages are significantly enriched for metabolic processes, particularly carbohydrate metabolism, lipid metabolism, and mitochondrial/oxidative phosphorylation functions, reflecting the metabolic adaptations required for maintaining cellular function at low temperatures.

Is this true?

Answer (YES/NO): NO